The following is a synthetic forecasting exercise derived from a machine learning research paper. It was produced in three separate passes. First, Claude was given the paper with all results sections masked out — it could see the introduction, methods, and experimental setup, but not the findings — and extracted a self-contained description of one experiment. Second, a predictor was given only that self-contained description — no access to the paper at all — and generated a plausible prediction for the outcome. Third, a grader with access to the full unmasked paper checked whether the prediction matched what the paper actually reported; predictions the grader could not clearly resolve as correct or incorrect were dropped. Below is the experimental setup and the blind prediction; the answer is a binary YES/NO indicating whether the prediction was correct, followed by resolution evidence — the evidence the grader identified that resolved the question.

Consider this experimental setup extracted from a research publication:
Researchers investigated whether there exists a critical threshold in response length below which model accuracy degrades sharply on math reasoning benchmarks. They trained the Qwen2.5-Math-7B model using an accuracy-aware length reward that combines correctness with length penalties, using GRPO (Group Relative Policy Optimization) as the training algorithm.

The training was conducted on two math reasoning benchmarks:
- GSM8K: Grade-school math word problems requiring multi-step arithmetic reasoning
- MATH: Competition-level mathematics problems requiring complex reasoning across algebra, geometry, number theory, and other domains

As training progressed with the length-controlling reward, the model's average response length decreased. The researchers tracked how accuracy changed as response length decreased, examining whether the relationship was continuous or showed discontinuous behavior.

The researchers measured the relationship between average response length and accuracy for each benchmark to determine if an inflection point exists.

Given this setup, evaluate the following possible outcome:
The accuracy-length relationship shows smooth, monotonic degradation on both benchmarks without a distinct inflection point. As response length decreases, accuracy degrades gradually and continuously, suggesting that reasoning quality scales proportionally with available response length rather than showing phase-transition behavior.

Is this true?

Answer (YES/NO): NO